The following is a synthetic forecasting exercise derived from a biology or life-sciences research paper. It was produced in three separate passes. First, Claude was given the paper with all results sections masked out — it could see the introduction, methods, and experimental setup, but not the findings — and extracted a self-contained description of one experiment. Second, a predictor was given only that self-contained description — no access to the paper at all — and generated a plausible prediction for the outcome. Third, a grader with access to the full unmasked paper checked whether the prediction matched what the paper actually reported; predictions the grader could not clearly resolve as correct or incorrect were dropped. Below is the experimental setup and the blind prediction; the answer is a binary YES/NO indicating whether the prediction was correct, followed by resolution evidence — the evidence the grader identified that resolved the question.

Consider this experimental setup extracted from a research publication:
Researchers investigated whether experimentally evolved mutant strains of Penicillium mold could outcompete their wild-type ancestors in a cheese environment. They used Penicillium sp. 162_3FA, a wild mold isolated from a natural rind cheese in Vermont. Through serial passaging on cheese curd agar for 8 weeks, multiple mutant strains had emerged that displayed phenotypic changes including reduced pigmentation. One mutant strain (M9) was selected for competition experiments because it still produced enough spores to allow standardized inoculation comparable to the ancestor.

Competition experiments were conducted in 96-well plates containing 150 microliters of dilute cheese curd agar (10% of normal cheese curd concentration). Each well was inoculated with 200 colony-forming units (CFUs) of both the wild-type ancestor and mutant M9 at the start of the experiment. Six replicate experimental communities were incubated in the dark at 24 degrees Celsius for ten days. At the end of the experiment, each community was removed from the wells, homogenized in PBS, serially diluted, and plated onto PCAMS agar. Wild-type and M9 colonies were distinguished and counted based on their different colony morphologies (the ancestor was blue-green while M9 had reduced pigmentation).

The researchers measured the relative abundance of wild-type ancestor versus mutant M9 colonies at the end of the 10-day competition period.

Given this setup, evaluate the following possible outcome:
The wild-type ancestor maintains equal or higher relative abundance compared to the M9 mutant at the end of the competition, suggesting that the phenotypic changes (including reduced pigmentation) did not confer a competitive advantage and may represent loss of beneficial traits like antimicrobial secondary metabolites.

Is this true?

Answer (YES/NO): NO